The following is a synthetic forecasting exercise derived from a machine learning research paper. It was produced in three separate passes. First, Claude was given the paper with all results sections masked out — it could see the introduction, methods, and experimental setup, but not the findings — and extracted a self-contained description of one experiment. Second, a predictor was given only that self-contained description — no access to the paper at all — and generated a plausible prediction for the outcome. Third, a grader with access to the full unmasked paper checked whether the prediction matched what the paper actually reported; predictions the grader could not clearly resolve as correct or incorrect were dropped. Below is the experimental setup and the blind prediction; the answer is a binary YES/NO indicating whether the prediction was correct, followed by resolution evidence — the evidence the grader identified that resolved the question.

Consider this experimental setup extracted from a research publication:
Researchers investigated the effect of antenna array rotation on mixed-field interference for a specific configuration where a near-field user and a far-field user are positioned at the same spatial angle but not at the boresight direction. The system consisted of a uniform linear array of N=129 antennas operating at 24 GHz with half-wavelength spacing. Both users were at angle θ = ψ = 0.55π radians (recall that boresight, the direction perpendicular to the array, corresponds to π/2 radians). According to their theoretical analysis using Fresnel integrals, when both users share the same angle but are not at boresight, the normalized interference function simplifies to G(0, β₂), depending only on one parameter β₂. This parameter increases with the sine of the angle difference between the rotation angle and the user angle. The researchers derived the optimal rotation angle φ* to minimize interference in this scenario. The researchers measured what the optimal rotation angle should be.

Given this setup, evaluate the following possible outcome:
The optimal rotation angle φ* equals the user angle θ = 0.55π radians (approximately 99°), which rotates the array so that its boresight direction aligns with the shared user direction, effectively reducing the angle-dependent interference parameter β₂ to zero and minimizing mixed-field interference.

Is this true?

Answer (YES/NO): NO